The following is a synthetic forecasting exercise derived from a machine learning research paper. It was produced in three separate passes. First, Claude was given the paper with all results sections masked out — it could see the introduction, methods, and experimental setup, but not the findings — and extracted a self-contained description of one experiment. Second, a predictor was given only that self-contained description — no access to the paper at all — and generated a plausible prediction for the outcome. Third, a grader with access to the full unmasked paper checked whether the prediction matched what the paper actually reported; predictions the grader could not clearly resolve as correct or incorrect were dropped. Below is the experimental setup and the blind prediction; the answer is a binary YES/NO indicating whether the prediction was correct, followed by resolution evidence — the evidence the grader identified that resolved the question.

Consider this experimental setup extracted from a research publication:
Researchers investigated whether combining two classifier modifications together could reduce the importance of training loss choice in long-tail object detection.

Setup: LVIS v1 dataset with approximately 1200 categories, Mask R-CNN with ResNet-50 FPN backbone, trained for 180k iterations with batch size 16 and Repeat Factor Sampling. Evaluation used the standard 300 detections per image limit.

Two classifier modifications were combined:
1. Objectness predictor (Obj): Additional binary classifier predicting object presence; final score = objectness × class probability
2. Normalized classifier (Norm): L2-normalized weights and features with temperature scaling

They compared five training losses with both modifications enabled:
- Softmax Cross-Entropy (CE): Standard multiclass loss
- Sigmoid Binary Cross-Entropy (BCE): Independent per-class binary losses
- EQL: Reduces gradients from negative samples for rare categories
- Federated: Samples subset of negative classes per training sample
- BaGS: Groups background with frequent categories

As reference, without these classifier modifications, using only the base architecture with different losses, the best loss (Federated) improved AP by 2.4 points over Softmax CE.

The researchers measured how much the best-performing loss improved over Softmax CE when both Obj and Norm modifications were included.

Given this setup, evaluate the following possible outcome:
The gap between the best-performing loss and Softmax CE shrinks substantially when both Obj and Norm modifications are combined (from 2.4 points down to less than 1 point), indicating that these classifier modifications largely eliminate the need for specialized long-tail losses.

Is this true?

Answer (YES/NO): YES